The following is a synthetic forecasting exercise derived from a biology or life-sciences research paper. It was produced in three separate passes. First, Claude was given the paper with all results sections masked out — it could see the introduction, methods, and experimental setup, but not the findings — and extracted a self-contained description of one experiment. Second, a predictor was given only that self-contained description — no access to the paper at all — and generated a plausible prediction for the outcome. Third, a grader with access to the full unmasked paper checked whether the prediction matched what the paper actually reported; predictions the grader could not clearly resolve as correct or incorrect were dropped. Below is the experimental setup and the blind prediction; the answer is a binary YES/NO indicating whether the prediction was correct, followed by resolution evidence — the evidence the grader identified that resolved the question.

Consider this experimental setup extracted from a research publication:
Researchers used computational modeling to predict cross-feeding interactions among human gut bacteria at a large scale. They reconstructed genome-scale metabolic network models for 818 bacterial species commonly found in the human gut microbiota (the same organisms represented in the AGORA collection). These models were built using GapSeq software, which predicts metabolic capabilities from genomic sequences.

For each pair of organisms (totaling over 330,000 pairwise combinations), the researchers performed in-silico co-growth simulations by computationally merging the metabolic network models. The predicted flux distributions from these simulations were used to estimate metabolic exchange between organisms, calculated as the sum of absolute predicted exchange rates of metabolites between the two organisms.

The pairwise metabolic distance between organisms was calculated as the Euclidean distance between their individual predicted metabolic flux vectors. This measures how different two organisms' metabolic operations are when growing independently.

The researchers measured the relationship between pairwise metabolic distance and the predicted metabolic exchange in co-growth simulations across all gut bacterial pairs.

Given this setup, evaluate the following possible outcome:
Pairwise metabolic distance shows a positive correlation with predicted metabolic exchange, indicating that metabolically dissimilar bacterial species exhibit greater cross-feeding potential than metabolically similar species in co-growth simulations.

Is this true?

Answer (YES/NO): YES